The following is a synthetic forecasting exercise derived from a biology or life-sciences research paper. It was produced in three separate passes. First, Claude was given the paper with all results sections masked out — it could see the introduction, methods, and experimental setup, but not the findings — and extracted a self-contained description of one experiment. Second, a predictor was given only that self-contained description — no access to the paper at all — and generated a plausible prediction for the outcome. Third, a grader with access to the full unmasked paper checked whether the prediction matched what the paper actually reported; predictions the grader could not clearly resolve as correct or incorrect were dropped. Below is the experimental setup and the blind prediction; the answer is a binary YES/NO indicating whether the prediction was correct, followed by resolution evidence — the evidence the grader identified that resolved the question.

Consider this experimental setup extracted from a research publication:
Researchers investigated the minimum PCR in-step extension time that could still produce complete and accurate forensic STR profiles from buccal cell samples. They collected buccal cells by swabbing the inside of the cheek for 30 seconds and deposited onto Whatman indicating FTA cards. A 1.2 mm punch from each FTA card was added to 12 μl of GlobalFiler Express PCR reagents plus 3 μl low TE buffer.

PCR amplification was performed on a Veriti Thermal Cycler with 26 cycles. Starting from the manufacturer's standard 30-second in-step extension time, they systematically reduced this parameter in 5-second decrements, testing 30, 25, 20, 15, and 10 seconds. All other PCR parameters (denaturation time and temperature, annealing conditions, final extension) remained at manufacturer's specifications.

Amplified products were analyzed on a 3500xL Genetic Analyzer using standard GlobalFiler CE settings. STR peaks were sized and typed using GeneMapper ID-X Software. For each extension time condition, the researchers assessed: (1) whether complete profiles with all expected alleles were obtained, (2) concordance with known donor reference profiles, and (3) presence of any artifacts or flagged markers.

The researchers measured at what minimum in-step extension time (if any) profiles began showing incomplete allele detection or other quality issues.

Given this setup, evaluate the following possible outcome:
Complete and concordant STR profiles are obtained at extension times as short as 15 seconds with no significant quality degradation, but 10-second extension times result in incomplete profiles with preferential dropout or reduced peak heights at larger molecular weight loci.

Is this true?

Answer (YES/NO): NO